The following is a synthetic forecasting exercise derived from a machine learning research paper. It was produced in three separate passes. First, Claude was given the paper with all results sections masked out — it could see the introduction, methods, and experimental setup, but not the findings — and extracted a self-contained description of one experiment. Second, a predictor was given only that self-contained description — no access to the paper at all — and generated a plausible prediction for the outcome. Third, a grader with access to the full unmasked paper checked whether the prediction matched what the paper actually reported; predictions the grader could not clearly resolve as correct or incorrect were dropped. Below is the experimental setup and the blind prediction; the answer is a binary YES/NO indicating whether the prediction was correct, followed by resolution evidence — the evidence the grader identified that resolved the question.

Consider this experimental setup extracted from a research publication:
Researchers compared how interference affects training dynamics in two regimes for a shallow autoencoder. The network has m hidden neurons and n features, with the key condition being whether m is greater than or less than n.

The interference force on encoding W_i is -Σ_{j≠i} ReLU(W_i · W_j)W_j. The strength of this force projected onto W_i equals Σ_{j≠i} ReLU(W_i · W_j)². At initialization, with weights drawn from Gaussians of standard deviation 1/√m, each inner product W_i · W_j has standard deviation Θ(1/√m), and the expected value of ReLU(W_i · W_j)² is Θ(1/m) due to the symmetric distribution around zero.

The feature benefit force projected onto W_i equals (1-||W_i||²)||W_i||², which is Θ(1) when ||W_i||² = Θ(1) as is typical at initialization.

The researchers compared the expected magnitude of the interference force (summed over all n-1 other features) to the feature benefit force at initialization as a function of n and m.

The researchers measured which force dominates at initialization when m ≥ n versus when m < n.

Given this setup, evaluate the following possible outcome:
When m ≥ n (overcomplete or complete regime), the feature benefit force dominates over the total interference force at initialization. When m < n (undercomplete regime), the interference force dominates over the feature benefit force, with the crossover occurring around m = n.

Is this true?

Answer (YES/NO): YES